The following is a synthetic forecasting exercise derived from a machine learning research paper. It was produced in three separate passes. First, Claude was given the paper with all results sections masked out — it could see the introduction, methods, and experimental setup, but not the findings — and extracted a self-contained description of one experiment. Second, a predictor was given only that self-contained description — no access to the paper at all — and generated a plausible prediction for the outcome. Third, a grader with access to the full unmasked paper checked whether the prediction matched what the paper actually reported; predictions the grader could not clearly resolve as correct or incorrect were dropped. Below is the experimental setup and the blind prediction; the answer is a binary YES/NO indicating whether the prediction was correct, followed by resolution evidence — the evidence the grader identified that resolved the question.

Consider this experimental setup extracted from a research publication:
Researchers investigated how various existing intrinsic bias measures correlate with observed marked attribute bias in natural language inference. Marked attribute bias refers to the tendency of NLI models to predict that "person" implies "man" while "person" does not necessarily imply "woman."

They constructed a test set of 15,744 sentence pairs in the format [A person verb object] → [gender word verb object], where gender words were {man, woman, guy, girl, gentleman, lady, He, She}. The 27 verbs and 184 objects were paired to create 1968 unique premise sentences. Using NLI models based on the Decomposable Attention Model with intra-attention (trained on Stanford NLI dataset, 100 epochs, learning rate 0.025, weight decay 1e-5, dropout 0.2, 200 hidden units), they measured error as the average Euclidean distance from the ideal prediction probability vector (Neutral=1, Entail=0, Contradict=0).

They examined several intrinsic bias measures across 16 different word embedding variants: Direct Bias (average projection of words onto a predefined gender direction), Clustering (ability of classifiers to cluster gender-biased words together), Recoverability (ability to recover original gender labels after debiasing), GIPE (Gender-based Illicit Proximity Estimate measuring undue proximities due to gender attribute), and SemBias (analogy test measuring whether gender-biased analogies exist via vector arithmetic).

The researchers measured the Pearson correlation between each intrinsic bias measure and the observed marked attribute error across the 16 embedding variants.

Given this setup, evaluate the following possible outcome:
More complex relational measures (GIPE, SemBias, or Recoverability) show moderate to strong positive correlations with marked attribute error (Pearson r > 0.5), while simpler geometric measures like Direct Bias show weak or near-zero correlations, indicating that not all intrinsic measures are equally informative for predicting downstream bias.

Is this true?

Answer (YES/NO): NO